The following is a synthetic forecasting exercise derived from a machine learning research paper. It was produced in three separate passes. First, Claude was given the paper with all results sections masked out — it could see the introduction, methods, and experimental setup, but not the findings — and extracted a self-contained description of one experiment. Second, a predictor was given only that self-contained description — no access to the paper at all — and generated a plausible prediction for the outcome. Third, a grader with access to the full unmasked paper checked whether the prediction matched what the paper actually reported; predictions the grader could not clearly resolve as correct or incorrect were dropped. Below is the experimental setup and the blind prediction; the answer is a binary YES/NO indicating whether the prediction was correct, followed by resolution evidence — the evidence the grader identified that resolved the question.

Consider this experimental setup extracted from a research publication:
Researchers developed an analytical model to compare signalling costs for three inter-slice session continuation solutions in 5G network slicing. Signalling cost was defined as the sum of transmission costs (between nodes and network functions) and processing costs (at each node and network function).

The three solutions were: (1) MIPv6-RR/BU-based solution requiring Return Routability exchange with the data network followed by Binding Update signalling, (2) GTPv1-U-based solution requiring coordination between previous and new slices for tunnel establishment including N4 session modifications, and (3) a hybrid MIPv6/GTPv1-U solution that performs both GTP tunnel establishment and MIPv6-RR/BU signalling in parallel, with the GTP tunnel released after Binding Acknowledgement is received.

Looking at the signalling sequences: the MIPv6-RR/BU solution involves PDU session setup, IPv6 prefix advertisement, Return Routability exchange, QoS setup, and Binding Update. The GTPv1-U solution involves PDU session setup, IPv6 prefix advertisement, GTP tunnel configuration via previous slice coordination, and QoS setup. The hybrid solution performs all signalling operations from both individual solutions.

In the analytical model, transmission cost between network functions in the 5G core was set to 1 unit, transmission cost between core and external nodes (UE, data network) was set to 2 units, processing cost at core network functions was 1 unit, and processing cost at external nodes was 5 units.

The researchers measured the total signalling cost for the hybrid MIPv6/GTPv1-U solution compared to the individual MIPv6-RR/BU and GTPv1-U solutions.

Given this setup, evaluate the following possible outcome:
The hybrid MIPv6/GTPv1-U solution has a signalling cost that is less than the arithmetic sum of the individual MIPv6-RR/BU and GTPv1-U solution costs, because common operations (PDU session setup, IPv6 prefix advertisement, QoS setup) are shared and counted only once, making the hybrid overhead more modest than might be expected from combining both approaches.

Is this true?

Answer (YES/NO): NO